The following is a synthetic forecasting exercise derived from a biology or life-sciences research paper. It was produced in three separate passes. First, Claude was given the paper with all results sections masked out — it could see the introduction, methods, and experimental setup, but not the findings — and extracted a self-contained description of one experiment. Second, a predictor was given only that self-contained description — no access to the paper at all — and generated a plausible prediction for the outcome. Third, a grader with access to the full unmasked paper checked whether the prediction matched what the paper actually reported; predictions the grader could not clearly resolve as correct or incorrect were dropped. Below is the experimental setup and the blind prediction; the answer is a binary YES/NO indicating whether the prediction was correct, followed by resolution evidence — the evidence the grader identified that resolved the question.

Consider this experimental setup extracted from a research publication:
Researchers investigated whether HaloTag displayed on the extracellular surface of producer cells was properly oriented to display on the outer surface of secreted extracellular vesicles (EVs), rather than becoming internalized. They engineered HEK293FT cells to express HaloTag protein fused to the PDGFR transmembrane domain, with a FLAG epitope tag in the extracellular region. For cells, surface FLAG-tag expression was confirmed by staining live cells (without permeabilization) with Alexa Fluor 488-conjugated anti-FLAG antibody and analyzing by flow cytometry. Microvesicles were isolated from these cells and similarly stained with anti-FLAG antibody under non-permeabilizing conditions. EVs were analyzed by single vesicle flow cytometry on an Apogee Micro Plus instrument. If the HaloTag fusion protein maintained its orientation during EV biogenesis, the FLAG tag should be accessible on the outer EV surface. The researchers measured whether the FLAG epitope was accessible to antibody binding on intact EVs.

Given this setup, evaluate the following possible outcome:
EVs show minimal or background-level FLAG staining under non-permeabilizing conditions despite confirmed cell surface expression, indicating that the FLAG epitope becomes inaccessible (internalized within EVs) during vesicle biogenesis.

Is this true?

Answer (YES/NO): NO